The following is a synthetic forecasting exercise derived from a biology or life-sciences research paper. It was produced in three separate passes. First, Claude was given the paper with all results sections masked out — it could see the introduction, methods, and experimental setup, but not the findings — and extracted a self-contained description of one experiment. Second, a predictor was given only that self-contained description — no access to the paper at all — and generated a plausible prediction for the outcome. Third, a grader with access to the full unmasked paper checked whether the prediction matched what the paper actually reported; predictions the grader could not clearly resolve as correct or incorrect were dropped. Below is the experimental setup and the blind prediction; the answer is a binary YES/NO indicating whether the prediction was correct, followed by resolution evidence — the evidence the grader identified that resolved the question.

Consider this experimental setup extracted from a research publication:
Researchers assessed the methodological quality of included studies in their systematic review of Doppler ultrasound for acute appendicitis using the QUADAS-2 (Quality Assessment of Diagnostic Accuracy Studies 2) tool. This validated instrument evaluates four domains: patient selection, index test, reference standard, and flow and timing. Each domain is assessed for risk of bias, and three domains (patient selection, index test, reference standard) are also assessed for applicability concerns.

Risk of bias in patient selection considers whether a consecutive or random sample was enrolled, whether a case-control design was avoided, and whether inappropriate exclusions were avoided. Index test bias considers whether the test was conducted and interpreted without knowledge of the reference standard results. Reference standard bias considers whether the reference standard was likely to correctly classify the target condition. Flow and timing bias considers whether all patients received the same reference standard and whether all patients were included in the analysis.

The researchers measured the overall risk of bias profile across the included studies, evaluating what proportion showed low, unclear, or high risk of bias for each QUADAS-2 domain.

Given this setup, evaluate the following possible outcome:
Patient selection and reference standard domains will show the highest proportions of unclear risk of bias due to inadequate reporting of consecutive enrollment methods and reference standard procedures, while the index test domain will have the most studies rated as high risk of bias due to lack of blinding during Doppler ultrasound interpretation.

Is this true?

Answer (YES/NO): NO